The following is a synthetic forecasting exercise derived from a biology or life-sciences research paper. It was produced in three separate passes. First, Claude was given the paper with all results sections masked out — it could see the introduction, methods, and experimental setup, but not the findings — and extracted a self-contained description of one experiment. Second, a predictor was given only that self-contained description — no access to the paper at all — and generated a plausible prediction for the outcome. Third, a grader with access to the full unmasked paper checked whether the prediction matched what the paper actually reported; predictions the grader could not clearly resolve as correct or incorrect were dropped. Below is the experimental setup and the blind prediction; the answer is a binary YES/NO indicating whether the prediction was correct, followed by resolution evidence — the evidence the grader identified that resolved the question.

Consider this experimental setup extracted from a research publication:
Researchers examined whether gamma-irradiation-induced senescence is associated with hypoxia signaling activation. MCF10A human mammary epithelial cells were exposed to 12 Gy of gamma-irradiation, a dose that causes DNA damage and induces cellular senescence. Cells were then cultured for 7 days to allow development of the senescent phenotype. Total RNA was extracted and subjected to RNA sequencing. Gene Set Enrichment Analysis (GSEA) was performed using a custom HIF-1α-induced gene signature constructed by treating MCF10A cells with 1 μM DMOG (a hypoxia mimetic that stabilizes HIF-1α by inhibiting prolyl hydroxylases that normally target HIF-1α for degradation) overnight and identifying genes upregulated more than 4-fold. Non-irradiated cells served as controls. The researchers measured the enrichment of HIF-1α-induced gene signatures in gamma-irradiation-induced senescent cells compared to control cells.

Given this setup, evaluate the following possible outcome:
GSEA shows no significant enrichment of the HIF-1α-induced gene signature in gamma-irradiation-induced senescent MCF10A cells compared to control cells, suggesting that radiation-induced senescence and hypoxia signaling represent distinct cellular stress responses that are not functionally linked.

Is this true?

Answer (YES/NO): NO